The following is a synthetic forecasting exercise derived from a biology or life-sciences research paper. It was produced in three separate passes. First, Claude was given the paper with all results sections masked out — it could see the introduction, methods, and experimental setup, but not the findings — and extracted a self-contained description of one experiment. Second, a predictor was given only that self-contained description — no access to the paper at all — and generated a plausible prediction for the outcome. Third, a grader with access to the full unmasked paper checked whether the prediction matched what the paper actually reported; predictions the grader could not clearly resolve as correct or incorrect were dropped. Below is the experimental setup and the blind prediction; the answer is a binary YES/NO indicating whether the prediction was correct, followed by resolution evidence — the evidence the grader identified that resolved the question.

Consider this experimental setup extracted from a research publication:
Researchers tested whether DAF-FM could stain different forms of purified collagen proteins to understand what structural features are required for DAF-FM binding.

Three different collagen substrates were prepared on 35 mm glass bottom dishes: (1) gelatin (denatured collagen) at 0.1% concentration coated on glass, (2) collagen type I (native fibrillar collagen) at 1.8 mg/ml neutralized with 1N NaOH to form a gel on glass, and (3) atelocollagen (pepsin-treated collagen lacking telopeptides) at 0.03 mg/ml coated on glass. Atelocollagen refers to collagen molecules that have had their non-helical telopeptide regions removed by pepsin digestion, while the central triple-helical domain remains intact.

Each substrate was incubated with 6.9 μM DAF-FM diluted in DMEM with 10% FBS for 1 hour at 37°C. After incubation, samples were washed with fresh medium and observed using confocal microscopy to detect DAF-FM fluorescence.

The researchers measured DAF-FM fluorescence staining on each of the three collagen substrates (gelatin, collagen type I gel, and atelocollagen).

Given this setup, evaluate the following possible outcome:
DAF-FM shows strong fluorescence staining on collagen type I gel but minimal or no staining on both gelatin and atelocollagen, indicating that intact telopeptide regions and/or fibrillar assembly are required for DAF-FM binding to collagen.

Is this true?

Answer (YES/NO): NO